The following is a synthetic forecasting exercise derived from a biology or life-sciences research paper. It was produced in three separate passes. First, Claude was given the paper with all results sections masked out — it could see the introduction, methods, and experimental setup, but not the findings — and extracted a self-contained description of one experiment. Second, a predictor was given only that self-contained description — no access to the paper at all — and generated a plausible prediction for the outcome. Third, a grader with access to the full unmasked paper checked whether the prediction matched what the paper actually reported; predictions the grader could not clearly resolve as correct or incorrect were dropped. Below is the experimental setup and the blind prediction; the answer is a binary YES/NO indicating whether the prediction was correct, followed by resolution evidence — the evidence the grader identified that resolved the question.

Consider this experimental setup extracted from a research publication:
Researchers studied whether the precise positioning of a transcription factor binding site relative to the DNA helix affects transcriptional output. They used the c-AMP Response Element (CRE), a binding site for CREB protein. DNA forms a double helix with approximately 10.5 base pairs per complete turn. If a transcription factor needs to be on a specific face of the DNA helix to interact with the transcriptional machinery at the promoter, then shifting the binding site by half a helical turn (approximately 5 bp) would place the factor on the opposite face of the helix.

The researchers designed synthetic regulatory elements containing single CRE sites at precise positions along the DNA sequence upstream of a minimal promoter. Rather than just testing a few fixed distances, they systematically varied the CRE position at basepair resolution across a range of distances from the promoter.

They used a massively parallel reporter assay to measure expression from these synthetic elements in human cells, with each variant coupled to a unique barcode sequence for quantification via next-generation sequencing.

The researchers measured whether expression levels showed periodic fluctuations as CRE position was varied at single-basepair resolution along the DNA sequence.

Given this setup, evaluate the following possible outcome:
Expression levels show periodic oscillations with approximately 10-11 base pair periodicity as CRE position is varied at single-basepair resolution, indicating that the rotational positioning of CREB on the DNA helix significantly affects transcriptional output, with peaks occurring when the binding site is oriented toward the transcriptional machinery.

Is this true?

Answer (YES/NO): YES